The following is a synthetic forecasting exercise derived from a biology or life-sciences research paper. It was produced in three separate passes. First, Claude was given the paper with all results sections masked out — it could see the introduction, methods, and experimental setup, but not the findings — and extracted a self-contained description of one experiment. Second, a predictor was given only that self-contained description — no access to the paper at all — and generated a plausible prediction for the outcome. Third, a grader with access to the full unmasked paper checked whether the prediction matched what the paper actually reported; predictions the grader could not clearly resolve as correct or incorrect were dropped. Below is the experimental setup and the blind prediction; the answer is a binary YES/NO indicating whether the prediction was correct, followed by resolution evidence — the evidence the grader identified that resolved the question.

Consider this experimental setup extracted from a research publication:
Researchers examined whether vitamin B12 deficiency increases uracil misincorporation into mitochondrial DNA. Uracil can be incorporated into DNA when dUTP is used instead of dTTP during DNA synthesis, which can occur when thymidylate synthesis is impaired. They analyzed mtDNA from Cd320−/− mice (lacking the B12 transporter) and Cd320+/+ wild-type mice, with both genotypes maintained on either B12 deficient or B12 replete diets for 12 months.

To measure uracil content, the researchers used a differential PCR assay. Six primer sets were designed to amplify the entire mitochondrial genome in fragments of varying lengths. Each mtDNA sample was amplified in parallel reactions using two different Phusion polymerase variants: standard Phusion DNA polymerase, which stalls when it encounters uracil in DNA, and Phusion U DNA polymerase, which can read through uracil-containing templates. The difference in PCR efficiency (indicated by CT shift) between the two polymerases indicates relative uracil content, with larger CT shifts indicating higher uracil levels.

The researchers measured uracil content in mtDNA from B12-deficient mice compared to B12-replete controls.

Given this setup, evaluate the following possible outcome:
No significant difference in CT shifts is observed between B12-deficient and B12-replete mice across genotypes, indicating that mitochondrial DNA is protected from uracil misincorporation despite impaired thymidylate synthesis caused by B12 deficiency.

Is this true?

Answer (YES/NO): NO